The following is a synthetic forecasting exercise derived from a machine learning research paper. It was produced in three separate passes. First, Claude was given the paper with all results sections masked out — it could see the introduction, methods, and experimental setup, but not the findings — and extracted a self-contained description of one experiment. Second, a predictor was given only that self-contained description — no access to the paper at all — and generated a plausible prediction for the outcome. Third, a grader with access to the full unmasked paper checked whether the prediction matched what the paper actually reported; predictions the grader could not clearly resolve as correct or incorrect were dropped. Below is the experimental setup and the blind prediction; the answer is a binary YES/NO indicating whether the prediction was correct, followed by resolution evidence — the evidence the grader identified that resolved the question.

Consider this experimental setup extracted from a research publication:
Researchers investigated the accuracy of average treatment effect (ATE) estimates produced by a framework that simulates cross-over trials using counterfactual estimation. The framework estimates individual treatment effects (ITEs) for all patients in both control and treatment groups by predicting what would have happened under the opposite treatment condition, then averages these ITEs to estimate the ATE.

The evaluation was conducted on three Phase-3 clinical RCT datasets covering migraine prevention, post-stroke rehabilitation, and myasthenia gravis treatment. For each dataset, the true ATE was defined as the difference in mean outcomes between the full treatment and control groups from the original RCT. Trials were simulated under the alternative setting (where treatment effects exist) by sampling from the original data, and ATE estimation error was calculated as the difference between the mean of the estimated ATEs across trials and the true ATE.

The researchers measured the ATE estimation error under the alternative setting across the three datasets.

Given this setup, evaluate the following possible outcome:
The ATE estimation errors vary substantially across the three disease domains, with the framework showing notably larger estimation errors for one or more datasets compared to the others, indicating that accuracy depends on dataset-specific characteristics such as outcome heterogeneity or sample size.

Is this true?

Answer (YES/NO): NO